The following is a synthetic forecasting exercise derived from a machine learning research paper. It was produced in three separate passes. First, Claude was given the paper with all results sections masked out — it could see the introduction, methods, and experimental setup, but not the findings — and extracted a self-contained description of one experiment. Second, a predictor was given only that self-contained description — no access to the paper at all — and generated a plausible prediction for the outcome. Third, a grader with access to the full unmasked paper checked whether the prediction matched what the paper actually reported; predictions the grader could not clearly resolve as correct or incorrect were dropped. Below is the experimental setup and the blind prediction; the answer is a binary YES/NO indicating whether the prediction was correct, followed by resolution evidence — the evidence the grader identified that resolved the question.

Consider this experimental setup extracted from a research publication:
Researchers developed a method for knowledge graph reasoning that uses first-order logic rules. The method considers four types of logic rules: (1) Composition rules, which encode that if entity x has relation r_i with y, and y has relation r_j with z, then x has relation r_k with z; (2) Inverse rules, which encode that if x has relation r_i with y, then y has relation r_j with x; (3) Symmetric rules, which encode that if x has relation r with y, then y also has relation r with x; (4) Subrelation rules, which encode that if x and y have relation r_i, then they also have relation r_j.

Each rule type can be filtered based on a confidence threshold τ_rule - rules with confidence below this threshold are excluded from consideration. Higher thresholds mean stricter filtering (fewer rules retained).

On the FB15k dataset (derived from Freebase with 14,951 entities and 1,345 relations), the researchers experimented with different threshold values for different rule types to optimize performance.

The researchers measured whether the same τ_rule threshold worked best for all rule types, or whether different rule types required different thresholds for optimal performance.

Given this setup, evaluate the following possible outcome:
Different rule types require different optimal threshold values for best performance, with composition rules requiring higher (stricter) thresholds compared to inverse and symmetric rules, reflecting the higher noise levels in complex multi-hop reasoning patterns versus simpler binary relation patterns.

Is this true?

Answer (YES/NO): YES